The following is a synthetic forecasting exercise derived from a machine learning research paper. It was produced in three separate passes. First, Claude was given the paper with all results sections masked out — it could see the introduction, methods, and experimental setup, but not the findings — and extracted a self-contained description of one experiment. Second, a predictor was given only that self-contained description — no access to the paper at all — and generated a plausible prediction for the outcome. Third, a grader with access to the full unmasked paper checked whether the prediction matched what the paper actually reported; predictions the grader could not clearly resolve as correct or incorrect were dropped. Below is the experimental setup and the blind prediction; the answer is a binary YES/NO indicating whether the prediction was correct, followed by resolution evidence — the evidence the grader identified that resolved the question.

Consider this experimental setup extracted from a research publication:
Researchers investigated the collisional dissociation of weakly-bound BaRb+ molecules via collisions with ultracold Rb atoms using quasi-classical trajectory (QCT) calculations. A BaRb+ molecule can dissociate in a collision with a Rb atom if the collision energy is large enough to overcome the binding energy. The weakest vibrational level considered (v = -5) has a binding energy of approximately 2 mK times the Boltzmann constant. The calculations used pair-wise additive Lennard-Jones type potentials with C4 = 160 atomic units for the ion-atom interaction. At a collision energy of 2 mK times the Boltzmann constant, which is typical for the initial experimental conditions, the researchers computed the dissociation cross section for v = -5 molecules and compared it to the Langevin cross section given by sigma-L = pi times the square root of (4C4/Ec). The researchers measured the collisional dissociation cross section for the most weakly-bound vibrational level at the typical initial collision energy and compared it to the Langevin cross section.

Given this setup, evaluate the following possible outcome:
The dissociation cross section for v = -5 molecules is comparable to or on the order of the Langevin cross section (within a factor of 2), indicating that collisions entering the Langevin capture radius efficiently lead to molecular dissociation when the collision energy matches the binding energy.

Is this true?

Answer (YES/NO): NO